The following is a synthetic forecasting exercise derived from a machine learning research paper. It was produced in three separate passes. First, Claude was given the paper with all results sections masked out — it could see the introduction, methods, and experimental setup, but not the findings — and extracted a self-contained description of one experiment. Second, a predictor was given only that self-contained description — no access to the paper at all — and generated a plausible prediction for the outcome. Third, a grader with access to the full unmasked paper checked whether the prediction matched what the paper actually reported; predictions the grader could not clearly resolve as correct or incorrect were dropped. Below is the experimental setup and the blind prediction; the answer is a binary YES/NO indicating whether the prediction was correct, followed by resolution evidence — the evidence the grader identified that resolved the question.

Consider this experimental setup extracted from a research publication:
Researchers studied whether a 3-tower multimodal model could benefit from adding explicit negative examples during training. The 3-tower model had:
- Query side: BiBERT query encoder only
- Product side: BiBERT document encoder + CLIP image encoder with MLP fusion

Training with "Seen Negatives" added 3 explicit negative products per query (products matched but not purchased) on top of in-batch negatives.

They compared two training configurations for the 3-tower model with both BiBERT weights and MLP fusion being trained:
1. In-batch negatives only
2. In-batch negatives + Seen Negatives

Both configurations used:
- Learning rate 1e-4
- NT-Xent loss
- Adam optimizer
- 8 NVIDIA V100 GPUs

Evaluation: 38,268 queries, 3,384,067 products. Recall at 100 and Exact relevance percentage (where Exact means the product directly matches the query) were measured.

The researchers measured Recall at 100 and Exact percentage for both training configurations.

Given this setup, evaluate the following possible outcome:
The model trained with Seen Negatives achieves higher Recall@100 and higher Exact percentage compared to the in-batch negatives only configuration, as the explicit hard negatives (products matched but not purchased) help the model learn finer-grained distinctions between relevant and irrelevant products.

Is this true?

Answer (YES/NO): NO